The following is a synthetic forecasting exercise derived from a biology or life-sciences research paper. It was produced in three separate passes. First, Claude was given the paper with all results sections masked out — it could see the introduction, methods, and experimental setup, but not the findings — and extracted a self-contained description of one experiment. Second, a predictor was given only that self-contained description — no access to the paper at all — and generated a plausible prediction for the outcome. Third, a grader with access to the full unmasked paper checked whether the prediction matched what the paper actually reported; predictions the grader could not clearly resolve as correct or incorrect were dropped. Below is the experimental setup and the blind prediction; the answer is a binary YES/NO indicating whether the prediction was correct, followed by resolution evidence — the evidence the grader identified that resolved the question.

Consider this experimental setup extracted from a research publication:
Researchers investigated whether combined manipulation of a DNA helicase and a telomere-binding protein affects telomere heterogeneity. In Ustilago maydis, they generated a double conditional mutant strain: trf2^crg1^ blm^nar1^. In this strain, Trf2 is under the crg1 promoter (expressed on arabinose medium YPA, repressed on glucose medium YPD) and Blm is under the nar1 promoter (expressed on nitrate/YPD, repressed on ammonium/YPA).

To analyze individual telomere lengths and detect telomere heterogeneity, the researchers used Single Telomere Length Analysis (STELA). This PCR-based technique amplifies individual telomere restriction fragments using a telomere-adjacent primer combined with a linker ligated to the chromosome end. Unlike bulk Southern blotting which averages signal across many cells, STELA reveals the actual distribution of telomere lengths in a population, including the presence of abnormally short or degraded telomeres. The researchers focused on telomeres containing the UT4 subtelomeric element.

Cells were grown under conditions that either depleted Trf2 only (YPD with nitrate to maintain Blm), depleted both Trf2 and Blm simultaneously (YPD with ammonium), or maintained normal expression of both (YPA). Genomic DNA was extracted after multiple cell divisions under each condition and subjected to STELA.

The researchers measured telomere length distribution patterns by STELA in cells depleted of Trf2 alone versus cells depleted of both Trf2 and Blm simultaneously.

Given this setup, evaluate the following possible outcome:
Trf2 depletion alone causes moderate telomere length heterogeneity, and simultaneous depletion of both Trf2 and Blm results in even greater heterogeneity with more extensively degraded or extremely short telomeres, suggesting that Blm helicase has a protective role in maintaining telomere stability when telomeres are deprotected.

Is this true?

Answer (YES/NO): NO